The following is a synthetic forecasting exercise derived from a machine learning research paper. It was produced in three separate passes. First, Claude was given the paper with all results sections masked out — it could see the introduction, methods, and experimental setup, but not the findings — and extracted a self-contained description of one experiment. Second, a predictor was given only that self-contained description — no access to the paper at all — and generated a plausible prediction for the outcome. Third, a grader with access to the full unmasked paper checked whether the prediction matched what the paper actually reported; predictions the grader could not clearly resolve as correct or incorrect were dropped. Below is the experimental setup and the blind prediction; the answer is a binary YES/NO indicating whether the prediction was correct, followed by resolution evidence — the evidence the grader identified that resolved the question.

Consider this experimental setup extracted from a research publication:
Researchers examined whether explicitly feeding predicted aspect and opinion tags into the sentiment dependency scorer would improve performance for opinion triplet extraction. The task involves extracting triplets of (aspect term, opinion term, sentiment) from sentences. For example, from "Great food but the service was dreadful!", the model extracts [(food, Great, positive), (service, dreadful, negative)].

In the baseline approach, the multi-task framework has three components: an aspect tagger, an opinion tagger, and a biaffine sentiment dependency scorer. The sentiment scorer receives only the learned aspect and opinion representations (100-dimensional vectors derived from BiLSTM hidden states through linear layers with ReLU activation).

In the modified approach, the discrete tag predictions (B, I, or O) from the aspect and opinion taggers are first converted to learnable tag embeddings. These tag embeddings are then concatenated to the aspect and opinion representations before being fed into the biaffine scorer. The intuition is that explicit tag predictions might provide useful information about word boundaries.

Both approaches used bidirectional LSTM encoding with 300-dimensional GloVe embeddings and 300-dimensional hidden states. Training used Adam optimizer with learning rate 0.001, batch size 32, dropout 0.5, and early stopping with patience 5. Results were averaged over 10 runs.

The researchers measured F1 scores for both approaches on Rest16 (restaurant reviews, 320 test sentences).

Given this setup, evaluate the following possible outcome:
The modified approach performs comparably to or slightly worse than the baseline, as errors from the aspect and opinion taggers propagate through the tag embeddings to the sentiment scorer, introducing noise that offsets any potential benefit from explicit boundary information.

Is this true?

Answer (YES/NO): YES